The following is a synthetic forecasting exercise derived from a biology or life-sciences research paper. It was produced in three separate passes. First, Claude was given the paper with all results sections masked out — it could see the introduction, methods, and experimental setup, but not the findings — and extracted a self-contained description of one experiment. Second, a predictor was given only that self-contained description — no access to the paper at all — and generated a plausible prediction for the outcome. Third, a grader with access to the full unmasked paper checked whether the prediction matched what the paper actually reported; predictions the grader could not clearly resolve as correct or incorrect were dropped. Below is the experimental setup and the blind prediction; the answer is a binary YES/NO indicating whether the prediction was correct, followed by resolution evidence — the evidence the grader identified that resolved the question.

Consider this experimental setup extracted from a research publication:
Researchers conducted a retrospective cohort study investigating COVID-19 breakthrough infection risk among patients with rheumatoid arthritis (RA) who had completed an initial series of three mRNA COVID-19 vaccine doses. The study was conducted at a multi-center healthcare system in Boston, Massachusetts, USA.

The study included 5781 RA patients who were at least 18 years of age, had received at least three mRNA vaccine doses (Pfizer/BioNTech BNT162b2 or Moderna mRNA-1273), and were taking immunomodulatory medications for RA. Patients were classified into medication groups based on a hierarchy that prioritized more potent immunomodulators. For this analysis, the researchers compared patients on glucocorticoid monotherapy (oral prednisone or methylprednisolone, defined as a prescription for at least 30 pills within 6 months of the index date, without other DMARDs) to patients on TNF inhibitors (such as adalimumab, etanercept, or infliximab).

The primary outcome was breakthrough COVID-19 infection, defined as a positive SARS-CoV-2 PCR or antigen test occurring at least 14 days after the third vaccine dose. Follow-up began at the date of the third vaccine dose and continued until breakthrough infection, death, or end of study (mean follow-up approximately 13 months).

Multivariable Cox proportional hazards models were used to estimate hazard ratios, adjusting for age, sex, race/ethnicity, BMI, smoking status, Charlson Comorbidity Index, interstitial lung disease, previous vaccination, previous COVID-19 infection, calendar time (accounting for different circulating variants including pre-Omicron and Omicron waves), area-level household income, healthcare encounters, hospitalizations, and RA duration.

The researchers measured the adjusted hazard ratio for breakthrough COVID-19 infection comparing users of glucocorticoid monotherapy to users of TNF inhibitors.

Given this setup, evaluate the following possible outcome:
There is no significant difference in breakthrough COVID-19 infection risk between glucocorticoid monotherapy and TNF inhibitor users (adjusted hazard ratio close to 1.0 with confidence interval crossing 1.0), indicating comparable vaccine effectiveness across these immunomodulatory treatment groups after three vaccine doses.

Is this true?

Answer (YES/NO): NO